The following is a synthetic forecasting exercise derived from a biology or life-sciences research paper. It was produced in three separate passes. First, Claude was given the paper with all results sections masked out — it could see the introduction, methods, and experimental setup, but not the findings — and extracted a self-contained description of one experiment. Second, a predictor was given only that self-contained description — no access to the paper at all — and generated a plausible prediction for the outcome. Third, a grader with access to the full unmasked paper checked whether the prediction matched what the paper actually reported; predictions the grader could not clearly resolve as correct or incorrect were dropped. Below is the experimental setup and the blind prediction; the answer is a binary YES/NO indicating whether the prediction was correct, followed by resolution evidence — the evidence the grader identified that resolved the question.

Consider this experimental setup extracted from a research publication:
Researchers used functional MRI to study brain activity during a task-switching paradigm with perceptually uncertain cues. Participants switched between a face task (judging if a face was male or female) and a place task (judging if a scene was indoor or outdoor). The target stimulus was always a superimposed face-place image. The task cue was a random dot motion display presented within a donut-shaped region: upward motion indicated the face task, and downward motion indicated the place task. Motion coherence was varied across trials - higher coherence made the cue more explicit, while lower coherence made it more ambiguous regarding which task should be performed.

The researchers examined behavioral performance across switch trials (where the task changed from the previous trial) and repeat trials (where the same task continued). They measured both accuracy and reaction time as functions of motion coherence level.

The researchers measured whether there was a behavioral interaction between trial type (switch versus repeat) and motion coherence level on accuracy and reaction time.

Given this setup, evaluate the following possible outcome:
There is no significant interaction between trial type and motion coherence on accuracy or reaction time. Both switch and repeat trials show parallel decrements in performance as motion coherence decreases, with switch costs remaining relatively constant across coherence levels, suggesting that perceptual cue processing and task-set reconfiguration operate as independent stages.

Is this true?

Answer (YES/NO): YES